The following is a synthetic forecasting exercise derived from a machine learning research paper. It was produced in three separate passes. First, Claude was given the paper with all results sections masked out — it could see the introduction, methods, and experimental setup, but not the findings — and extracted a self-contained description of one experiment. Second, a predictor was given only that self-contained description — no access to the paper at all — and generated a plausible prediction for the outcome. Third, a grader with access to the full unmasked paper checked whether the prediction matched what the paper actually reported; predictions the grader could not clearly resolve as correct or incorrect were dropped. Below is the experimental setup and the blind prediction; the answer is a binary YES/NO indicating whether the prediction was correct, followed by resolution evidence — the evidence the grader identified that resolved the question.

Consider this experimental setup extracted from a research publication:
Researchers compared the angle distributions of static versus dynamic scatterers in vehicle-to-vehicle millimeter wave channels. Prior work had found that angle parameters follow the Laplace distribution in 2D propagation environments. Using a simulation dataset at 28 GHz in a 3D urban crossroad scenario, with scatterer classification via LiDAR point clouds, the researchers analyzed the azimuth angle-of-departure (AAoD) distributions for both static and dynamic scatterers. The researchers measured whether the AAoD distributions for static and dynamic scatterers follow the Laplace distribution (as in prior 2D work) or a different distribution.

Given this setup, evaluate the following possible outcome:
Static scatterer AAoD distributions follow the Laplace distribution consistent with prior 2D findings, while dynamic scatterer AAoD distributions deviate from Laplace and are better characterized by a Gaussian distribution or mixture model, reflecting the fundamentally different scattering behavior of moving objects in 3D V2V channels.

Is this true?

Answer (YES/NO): NO